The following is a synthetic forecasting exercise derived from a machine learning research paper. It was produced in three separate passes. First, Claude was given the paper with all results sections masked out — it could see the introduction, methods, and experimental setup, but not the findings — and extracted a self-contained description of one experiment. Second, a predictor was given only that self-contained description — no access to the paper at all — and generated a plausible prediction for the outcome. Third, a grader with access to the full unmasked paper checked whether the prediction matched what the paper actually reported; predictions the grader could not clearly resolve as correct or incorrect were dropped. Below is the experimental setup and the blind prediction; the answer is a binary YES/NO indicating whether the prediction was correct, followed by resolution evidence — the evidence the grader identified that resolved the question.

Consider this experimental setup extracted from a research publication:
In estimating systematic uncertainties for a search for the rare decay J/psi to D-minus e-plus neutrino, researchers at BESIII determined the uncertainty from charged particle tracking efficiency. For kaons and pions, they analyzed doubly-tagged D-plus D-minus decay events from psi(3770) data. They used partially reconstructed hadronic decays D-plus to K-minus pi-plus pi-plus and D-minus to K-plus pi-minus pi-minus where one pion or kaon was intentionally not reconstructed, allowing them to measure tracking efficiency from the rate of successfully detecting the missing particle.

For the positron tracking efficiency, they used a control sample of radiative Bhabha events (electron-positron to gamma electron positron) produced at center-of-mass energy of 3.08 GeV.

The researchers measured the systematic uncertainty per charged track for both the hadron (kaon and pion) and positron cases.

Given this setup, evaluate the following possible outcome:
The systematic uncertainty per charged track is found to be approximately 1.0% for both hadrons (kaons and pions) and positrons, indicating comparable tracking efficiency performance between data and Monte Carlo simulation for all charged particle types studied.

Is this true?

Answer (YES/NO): YES